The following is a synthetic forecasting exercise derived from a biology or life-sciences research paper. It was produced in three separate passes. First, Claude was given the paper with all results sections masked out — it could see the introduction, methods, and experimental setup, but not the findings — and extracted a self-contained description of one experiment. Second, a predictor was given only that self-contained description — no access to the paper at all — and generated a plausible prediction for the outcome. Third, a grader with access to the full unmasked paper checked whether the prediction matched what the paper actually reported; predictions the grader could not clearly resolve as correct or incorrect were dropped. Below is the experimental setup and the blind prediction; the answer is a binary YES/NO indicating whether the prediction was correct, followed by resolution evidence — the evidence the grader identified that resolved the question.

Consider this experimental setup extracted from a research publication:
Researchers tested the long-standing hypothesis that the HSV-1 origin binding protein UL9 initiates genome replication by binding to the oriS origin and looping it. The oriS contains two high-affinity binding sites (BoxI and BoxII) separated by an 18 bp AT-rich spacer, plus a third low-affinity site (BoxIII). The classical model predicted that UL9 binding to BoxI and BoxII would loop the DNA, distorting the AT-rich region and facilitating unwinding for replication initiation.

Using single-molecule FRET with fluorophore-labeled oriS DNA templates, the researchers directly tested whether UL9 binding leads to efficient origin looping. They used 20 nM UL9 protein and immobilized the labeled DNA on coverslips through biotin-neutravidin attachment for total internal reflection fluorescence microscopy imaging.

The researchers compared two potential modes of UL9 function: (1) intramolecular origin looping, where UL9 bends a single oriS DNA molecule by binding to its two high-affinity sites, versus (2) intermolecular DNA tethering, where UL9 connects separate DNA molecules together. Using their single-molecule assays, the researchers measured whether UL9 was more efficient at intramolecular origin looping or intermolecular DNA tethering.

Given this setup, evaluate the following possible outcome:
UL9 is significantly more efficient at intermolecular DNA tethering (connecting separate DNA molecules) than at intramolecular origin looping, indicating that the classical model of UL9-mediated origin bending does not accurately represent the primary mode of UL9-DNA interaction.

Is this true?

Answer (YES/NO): YES